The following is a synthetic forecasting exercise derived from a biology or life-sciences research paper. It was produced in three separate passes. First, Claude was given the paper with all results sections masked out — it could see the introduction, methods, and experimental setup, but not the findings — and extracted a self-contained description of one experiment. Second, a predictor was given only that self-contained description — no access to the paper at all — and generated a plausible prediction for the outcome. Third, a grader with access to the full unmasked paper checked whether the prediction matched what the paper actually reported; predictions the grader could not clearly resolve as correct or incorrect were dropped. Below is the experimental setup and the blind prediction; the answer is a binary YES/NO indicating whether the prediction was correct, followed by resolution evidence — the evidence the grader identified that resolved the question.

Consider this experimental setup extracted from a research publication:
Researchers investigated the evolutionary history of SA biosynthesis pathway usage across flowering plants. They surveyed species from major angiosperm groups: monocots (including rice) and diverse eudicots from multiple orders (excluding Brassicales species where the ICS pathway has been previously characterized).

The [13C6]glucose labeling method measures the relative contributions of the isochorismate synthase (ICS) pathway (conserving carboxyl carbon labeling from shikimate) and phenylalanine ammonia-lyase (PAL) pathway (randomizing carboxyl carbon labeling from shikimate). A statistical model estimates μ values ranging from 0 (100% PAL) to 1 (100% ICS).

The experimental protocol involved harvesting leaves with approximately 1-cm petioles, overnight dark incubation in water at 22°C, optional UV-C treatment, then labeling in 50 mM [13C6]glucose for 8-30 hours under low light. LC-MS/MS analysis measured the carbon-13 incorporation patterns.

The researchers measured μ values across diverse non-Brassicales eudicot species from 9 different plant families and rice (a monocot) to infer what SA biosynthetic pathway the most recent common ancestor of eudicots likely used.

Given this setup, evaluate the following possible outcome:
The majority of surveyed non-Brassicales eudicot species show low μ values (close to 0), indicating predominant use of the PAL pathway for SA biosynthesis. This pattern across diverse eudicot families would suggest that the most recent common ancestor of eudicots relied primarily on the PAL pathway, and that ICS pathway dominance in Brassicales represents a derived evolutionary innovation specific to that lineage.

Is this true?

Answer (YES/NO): YES